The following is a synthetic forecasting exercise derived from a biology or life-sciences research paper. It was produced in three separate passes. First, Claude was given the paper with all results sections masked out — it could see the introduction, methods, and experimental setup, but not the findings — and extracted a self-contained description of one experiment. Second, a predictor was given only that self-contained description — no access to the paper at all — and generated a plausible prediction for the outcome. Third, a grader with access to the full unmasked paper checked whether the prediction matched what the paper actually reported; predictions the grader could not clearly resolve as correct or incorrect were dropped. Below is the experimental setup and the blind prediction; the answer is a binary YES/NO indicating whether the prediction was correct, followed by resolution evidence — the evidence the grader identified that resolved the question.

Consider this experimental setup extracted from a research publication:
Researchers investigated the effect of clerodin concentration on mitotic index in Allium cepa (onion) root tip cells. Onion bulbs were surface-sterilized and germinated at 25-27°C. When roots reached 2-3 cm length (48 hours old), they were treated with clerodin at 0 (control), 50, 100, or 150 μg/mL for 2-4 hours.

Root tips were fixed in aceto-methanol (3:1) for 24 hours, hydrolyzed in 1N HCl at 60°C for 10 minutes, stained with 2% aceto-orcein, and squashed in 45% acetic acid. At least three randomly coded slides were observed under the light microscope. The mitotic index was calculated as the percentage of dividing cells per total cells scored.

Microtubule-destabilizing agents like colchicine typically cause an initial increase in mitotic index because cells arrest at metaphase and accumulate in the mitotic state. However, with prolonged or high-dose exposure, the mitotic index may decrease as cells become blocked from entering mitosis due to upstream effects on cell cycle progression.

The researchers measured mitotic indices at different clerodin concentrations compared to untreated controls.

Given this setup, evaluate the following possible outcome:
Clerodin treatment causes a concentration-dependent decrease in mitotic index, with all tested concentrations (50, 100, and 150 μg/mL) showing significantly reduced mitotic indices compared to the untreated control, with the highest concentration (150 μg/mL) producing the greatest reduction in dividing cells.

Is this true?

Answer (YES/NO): NO